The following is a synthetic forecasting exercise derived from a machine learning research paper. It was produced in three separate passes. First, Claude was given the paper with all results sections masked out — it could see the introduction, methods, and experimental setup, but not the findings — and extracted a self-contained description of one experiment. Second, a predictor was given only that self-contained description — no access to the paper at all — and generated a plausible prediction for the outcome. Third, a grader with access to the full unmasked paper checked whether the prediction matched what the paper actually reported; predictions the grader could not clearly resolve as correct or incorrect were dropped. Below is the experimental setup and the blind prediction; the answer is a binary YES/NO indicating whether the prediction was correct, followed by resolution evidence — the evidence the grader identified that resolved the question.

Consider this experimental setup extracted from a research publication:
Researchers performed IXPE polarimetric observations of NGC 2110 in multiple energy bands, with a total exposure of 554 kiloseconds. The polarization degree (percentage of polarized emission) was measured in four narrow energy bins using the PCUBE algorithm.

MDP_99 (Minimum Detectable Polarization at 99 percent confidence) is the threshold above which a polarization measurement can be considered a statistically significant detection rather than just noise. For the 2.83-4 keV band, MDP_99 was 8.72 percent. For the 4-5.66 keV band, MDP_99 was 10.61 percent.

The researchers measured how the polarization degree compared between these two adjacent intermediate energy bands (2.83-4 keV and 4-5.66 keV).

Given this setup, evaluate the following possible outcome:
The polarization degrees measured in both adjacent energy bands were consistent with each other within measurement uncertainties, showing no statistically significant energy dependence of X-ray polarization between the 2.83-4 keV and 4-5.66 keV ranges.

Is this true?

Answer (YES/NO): YES